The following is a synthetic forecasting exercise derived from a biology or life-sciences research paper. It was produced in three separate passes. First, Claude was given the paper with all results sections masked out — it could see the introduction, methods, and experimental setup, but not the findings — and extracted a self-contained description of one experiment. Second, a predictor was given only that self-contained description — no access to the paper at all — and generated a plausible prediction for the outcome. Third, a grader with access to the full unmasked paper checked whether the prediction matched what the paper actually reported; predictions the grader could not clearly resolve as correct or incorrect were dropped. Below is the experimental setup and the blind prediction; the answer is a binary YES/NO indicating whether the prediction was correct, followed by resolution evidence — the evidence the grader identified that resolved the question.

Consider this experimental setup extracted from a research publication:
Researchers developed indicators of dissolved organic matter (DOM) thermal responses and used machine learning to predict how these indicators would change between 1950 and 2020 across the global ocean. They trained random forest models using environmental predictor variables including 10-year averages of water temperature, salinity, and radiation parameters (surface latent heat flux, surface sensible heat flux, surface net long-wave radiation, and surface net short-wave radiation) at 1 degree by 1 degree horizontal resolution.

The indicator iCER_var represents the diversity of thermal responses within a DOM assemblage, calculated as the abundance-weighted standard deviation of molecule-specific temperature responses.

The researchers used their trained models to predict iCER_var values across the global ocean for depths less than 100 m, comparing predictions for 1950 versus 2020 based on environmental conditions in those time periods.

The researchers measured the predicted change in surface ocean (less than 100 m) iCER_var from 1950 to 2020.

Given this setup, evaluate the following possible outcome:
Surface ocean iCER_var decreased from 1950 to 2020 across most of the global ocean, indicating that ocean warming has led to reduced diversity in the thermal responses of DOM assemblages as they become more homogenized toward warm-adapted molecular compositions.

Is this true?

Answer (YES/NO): YES